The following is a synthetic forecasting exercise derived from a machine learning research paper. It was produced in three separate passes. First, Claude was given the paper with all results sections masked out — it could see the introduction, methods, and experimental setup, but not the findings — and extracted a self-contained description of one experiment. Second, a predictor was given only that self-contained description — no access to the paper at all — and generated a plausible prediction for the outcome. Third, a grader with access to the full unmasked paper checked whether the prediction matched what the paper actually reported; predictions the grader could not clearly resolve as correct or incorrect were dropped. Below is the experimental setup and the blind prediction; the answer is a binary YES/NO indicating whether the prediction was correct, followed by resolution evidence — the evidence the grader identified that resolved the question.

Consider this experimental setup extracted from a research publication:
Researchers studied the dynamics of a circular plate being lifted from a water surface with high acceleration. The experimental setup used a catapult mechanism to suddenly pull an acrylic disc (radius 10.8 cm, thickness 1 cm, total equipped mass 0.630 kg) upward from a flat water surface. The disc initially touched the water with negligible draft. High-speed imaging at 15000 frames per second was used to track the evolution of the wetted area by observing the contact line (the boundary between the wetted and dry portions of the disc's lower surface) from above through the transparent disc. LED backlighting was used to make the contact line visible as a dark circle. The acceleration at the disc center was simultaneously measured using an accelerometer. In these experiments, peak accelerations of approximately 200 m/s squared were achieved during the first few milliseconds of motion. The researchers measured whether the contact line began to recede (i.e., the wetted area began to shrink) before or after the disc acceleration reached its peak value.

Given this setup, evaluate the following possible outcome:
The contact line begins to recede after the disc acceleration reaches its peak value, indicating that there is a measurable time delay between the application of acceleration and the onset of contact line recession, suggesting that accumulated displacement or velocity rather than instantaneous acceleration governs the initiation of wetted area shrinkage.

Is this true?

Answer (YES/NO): YES